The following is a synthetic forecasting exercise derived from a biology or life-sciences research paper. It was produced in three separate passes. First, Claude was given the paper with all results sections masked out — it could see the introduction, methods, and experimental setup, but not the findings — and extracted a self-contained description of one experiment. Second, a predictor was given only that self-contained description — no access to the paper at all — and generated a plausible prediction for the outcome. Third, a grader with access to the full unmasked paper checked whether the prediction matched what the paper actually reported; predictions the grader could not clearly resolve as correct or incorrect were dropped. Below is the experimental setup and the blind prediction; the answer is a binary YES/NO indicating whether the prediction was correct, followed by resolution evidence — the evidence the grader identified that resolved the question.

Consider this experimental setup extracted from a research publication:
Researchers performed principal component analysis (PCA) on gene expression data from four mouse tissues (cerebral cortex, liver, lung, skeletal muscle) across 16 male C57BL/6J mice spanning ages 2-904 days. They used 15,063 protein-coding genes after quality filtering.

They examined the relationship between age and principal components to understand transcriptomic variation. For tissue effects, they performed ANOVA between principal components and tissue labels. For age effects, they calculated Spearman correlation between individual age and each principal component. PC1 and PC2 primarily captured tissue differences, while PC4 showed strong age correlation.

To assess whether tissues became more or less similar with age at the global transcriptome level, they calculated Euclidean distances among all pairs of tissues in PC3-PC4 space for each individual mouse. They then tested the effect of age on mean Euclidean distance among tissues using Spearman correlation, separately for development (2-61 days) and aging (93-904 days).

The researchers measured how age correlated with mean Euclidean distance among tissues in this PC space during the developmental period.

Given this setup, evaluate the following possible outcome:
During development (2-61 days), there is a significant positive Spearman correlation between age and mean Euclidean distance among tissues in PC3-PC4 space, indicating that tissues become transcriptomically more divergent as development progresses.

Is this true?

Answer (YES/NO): YES